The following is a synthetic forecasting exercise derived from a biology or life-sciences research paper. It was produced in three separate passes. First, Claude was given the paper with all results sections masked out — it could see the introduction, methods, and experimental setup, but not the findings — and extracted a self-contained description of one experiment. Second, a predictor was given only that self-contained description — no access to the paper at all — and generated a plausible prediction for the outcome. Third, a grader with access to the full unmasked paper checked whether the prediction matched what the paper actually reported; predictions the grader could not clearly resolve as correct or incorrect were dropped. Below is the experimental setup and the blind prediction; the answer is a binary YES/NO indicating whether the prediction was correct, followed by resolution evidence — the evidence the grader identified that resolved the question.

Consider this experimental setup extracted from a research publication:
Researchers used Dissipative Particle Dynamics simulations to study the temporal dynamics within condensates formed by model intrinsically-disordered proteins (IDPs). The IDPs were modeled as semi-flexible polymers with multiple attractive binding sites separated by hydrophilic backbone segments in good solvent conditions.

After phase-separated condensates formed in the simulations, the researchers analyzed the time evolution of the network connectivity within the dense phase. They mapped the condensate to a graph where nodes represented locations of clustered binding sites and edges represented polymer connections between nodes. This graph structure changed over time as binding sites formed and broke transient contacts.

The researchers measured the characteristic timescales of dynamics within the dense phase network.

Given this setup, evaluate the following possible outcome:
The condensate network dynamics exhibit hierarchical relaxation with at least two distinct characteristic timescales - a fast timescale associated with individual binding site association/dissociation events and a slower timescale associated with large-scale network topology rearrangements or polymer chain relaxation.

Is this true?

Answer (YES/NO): YES